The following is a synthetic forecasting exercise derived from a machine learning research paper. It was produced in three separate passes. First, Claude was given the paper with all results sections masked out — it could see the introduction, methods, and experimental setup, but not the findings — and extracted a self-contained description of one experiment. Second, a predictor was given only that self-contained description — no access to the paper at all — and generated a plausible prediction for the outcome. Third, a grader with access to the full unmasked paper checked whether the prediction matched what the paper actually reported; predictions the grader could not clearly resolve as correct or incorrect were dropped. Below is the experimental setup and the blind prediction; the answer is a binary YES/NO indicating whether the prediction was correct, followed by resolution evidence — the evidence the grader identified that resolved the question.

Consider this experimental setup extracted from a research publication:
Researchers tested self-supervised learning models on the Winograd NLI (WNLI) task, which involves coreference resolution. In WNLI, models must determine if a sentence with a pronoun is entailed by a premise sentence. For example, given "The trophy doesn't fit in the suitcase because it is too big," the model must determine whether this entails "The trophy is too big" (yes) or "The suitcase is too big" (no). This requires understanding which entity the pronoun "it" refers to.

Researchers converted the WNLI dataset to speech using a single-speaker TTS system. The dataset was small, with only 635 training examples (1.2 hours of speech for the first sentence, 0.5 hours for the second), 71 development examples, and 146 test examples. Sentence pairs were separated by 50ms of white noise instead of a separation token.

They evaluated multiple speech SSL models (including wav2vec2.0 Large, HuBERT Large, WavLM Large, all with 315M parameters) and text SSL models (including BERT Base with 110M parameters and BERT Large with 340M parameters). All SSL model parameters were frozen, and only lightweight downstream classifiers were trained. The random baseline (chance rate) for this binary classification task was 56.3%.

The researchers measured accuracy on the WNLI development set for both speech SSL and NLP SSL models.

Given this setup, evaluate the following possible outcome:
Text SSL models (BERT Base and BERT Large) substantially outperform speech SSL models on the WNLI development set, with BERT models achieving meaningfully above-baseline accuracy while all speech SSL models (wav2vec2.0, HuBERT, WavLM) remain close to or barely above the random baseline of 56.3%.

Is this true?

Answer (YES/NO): NO